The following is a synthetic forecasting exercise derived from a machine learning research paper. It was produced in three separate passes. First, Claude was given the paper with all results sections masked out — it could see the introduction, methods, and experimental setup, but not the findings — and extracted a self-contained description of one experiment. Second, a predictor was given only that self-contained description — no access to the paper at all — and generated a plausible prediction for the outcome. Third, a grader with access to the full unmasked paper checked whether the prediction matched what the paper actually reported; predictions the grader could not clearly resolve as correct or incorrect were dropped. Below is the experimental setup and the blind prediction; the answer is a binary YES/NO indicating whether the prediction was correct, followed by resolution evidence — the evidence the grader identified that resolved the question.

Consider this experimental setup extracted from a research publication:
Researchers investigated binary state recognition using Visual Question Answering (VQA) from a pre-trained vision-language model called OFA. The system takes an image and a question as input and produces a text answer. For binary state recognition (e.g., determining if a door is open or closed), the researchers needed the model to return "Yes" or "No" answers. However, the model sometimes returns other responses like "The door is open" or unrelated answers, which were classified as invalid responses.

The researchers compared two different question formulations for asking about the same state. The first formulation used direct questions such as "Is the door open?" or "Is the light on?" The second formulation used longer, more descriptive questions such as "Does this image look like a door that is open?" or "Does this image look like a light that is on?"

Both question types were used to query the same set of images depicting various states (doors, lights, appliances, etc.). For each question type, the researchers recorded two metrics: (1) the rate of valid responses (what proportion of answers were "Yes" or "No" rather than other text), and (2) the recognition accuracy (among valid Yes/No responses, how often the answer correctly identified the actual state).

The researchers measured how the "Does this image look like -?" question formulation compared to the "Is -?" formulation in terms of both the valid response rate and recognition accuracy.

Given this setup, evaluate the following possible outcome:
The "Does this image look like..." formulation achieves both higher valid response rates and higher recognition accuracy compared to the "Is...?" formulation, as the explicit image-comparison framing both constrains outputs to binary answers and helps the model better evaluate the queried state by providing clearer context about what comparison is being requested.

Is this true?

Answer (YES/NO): NO